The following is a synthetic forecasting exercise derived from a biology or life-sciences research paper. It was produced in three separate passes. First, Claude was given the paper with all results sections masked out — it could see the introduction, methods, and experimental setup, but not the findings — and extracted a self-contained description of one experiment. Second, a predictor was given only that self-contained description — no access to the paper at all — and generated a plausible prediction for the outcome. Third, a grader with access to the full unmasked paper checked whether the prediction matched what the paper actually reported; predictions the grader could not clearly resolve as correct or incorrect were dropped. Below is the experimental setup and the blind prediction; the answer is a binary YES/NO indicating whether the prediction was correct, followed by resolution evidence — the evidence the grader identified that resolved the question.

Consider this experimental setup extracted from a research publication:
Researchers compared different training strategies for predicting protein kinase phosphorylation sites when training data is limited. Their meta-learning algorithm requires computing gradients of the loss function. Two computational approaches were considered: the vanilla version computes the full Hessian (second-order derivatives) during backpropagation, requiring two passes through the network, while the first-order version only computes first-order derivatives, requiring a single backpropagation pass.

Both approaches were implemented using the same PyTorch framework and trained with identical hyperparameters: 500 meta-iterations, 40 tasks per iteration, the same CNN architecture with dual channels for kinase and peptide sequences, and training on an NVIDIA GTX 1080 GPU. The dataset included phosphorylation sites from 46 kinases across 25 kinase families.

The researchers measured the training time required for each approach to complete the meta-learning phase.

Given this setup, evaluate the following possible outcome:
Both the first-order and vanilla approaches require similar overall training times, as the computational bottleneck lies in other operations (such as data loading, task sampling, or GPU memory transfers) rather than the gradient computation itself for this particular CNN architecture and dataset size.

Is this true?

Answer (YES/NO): NO